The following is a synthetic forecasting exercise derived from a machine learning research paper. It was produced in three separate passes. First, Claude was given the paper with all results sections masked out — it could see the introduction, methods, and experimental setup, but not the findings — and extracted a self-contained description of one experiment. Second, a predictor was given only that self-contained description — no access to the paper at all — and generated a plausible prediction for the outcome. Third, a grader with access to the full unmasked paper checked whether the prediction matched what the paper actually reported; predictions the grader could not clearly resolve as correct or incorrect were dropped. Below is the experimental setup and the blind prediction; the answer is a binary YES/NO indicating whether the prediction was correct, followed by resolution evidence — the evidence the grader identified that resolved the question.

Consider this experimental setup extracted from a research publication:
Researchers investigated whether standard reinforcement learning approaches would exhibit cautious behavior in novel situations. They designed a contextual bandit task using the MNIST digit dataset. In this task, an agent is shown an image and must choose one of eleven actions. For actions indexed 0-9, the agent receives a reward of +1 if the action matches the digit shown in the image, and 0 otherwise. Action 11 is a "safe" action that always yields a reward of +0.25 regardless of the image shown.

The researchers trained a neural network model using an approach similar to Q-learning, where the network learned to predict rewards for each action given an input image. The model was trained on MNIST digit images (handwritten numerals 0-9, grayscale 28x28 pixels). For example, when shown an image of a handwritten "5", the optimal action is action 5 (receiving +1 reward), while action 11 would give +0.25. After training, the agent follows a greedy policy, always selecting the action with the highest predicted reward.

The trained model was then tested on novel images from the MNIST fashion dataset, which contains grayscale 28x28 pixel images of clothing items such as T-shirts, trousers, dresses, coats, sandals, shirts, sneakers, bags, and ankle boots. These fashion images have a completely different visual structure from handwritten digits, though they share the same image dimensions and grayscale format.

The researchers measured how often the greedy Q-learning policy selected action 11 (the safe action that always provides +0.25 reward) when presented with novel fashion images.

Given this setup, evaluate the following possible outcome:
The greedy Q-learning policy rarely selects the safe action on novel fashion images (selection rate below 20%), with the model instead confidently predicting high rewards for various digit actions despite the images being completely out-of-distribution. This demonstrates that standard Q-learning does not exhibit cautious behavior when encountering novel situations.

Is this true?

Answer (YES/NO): YES